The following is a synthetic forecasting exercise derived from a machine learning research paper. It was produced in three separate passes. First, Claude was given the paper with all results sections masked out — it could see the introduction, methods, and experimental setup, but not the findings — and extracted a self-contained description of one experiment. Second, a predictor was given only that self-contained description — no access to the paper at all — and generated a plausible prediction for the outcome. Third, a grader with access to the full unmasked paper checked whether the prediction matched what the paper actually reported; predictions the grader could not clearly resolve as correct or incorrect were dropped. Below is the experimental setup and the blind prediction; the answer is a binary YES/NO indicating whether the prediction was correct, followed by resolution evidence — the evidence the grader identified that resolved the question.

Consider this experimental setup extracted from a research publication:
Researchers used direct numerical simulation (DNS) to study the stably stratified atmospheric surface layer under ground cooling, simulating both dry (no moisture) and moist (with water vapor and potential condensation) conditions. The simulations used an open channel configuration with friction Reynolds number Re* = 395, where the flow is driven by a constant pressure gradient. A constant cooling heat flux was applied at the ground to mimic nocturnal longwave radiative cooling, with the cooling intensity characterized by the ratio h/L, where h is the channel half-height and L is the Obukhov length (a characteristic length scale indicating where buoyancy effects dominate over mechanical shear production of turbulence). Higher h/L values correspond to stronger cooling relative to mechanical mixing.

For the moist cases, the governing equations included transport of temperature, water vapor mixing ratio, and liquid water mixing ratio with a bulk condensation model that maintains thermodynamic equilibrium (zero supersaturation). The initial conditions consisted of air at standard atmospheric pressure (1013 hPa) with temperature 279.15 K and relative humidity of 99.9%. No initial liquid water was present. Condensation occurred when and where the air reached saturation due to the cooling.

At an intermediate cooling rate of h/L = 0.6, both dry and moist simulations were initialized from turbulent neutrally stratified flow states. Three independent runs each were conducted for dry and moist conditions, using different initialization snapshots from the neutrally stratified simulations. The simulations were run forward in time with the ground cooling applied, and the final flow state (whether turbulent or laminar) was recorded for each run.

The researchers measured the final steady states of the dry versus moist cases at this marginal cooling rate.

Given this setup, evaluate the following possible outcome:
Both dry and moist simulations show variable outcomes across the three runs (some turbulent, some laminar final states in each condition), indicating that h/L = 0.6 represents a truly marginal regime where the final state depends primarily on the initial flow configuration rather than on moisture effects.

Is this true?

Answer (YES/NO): NO